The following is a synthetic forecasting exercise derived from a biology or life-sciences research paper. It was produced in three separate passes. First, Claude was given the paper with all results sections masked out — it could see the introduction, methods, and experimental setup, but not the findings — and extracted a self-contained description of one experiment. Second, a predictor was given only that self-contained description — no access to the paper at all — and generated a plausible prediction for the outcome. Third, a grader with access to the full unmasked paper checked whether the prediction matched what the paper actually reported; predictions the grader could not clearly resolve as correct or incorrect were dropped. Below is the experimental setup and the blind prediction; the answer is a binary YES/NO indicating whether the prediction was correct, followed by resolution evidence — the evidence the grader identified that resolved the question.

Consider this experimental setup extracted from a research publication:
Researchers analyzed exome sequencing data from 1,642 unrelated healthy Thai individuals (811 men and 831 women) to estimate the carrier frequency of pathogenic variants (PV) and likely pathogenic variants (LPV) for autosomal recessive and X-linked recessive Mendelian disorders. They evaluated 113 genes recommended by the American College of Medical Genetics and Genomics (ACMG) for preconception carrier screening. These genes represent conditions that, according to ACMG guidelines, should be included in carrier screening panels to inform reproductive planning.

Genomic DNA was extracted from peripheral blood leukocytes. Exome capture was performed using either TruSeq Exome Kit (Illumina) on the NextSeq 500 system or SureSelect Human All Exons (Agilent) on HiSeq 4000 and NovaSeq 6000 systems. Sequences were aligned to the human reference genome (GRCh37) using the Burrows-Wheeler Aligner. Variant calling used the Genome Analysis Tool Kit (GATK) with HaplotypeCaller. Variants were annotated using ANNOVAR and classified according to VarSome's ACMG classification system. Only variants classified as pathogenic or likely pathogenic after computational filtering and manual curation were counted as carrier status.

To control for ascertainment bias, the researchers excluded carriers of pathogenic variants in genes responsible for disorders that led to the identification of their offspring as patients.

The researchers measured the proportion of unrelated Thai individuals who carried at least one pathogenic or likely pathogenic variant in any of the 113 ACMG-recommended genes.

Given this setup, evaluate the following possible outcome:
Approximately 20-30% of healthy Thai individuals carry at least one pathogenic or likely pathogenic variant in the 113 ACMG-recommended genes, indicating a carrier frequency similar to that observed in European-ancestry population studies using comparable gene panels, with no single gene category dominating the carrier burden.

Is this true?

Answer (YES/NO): NO